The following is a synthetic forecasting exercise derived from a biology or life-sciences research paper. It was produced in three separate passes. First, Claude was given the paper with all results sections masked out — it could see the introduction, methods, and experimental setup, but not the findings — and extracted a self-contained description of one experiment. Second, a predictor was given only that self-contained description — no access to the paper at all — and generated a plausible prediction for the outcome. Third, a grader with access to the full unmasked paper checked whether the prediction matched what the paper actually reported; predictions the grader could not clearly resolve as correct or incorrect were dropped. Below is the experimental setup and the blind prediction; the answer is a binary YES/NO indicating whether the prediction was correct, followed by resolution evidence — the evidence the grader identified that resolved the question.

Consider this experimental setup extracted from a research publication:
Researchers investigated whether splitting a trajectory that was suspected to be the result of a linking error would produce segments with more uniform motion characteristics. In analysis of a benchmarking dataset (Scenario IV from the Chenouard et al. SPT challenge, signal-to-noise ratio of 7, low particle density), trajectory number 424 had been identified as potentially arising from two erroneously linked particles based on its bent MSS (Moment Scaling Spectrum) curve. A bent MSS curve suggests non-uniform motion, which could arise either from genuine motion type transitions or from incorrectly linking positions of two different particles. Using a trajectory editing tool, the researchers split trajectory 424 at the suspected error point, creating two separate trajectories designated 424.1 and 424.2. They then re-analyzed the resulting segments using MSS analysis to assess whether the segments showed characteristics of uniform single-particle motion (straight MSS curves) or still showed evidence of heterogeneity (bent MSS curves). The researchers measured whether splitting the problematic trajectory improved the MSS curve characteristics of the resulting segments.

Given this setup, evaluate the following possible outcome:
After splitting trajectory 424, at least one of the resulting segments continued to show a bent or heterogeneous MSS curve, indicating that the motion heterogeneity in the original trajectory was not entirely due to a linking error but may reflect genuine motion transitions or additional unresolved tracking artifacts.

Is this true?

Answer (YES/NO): YES